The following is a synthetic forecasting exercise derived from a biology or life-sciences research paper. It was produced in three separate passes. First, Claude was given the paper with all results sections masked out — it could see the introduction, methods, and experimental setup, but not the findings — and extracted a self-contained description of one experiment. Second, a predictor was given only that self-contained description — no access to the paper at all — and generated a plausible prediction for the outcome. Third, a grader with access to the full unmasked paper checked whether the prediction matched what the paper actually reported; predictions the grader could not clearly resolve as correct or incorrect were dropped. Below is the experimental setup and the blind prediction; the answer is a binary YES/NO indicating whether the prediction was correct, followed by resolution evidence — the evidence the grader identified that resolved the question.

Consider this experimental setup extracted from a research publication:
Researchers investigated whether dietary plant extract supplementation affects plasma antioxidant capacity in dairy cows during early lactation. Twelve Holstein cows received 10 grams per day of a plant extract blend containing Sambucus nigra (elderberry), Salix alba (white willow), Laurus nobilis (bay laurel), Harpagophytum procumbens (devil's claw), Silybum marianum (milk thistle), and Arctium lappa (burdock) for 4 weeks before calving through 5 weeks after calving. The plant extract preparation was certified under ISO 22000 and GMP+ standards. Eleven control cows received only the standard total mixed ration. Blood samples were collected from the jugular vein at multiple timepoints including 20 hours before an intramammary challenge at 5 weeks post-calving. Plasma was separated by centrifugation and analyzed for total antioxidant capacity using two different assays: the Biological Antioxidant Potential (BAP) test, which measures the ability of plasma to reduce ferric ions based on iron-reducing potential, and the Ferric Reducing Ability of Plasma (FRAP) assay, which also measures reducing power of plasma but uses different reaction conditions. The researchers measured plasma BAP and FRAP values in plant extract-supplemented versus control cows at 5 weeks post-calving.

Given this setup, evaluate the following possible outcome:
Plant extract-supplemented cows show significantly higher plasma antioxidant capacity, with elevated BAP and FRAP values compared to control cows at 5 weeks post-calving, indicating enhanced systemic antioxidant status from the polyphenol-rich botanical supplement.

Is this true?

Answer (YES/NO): NO